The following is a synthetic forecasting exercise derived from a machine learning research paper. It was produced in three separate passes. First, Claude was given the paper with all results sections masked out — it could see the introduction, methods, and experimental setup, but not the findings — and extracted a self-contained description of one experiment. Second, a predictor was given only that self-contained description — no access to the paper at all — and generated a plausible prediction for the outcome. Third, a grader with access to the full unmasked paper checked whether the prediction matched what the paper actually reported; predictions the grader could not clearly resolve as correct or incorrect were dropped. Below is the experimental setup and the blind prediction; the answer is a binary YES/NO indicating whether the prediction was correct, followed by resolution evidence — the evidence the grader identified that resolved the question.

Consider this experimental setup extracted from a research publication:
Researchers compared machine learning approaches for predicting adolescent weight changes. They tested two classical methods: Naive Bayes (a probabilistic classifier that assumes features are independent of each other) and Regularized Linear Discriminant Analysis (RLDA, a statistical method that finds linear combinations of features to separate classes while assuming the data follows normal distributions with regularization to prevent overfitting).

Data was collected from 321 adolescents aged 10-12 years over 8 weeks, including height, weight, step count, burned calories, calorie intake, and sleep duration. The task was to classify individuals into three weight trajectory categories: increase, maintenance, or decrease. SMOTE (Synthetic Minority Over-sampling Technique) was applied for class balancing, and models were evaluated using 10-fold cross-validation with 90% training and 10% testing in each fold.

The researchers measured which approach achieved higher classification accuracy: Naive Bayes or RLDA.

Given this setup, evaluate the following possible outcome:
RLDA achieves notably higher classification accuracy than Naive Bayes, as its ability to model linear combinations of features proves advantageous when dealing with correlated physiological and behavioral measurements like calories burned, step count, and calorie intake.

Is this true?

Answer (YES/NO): YES